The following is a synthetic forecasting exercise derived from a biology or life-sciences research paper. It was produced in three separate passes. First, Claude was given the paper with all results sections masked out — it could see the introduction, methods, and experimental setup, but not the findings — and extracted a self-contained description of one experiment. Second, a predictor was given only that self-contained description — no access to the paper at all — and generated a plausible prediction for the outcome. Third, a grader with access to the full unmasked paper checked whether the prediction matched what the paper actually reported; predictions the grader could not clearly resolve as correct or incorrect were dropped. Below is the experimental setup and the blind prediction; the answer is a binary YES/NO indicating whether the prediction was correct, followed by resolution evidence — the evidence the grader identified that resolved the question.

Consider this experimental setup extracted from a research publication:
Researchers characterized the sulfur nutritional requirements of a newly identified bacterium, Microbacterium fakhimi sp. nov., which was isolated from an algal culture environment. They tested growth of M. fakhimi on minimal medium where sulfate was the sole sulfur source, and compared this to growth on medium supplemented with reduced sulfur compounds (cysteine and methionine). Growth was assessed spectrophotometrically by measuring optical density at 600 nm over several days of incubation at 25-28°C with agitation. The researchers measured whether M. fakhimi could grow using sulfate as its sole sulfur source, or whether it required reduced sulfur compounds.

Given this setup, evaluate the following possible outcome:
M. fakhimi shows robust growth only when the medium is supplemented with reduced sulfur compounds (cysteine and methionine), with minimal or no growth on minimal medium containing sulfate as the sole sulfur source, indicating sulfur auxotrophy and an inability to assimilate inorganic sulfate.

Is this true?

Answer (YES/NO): YES